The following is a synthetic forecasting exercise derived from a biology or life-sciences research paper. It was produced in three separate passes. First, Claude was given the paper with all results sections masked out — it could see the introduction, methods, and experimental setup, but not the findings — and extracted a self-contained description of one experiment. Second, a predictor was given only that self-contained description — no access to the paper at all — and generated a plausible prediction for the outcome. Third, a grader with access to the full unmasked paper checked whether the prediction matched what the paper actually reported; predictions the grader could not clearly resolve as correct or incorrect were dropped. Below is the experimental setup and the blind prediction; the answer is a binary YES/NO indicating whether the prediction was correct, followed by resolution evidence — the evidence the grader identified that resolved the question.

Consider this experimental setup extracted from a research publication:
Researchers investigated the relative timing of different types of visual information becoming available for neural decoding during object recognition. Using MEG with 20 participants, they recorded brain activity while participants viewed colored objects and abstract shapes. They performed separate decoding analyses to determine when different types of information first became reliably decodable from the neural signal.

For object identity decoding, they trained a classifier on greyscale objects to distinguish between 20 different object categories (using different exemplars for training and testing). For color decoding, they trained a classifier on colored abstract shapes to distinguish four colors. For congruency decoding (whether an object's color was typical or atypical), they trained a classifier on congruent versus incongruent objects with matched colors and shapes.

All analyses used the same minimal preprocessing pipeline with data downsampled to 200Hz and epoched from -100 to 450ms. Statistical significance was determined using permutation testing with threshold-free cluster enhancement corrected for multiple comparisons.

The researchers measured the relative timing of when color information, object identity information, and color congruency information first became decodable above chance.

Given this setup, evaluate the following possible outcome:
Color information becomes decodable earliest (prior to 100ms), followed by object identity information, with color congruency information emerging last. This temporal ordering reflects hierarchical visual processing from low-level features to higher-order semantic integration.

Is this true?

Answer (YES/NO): YES